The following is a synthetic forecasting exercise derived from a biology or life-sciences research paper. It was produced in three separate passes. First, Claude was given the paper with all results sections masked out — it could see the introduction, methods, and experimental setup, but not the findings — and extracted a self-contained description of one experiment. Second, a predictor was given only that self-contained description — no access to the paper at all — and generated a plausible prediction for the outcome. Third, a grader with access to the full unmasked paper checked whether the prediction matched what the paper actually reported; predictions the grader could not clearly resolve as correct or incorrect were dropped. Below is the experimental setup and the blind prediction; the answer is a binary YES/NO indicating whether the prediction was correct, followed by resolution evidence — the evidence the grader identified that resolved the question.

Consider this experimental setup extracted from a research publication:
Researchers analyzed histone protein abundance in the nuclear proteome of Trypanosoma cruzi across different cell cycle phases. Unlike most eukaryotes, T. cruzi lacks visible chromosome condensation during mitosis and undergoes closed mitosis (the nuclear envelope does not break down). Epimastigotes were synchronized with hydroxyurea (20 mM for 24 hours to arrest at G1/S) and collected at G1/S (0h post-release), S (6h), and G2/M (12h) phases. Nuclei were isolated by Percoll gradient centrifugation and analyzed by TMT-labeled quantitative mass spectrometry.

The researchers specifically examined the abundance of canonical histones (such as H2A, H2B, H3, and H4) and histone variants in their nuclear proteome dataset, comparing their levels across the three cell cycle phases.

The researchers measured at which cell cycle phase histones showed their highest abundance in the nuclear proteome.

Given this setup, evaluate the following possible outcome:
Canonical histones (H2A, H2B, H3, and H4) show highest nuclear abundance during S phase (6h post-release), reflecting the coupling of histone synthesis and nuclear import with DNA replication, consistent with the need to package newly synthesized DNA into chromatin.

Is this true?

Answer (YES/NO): YES